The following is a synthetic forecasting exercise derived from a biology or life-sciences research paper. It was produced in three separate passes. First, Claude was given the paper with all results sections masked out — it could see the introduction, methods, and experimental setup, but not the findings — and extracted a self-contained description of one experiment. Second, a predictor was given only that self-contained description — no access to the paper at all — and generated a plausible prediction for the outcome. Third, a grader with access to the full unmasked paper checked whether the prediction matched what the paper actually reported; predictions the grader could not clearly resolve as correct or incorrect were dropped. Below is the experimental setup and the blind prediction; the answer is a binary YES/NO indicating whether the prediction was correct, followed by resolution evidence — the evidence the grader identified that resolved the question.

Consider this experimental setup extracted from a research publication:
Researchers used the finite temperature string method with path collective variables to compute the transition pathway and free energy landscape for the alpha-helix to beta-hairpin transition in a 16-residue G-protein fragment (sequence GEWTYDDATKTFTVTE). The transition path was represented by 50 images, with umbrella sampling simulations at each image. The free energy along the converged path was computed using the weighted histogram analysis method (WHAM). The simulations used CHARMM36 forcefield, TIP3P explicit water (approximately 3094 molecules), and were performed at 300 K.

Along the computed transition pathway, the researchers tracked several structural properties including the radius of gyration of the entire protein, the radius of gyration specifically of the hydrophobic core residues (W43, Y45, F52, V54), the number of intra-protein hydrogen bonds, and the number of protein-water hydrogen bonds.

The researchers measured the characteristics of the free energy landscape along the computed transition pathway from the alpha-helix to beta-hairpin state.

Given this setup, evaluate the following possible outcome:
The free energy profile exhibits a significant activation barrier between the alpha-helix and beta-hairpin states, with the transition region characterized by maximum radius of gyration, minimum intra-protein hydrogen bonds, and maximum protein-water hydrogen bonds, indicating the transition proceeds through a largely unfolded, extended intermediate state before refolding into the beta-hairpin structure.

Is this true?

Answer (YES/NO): YES